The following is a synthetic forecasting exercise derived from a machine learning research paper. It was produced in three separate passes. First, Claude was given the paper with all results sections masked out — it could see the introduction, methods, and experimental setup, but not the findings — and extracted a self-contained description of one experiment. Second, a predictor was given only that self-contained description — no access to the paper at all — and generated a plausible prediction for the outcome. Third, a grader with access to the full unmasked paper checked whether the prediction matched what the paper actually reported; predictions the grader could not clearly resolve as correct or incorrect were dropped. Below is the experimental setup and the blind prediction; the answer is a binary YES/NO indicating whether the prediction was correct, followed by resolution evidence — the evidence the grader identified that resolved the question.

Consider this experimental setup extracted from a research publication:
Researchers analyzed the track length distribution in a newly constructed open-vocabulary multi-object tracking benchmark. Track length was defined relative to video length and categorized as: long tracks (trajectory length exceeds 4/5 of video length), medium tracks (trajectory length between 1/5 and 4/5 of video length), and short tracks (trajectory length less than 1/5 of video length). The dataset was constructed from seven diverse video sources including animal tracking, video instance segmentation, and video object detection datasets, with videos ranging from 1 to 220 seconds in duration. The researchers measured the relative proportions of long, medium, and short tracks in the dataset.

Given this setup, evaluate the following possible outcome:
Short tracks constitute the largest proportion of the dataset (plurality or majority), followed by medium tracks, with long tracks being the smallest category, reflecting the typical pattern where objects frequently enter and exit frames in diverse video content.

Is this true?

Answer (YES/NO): NO